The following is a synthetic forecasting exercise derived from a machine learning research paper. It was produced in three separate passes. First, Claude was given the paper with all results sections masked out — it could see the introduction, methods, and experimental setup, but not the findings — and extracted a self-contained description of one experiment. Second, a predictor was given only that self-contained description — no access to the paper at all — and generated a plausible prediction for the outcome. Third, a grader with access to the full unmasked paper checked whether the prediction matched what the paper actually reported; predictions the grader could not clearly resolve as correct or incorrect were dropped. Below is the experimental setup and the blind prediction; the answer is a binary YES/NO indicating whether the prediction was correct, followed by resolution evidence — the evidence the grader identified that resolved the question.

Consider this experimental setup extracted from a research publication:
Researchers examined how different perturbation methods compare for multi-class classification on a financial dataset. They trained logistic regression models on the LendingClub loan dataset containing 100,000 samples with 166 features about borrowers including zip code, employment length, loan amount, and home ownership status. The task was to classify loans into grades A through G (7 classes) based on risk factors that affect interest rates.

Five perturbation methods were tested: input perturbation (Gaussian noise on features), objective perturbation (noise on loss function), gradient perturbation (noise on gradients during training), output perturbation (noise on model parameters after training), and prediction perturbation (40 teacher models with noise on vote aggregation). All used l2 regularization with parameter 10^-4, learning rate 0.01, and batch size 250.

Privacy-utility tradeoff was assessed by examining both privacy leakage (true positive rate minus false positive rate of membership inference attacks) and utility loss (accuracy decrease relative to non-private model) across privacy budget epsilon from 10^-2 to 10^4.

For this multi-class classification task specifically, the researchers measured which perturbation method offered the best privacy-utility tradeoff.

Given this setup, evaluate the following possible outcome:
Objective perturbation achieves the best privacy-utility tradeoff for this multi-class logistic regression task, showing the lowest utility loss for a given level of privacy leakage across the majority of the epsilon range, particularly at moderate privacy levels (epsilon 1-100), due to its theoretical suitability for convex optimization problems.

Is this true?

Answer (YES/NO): NO